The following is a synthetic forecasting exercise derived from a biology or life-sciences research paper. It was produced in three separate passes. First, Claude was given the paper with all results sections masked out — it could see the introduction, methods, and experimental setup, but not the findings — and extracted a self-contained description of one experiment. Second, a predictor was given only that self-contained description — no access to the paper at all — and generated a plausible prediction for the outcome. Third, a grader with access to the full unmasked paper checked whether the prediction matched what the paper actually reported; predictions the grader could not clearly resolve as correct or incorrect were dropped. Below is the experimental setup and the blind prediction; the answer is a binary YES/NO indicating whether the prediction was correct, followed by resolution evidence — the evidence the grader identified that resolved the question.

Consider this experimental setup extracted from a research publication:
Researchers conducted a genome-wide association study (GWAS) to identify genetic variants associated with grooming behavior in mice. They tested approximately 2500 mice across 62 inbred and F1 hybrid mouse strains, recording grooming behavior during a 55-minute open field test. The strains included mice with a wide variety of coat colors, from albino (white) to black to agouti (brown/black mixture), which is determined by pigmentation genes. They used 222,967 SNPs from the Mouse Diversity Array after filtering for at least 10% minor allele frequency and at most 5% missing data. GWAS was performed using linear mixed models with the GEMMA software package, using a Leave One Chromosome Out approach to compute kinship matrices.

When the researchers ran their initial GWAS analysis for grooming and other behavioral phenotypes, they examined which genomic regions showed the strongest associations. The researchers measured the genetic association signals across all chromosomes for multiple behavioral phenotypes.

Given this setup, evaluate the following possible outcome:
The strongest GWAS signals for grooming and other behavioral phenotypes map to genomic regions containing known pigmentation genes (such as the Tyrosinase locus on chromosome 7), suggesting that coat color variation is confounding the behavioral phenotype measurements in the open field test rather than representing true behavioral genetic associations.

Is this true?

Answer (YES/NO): YES